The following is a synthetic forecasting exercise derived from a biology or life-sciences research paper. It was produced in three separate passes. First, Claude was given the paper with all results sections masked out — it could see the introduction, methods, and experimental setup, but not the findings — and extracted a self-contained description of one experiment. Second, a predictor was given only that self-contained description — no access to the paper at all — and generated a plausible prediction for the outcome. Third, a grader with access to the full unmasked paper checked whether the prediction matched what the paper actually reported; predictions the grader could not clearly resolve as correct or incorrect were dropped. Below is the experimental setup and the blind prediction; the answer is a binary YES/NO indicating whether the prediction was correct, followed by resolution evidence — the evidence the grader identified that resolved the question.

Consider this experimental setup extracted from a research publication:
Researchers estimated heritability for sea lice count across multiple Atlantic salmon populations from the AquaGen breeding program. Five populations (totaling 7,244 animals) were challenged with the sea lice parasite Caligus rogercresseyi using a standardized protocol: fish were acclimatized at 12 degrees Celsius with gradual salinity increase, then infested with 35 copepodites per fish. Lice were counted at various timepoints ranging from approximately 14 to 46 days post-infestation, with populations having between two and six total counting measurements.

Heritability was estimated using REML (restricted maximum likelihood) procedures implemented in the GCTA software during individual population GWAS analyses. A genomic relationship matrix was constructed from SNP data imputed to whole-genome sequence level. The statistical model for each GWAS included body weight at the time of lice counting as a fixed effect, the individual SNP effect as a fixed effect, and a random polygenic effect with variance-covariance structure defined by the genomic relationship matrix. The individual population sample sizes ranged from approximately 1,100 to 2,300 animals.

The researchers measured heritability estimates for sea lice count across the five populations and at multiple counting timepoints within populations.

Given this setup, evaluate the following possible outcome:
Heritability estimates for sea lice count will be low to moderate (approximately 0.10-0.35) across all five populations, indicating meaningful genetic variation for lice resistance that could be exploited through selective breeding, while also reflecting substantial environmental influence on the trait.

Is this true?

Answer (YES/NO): NO